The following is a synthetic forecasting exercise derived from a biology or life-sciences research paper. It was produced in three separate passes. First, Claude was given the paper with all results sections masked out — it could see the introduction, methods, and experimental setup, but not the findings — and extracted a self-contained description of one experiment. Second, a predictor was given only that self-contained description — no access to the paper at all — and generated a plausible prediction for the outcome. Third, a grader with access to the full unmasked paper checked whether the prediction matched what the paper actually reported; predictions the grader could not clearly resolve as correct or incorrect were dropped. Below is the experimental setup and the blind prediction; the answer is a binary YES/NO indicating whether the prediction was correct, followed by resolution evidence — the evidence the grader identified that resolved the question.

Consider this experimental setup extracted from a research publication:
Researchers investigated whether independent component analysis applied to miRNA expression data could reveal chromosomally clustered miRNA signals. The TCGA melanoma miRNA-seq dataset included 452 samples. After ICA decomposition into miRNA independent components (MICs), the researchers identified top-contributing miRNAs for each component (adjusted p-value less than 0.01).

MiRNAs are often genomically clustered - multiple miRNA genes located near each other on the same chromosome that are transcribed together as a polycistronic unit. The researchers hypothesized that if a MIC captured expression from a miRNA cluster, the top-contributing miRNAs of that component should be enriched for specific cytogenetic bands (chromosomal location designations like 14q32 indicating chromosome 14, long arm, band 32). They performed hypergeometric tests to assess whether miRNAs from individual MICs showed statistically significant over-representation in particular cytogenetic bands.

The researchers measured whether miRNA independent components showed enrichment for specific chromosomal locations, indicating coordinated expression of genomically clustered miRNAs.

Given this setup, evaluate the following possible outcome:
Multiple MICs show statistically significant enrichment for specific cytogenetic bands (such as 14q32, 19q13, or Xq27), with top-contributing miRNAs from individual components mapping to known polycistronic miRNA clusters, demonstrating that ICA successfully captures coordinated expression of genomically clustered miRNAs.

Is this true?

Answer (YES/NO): YES